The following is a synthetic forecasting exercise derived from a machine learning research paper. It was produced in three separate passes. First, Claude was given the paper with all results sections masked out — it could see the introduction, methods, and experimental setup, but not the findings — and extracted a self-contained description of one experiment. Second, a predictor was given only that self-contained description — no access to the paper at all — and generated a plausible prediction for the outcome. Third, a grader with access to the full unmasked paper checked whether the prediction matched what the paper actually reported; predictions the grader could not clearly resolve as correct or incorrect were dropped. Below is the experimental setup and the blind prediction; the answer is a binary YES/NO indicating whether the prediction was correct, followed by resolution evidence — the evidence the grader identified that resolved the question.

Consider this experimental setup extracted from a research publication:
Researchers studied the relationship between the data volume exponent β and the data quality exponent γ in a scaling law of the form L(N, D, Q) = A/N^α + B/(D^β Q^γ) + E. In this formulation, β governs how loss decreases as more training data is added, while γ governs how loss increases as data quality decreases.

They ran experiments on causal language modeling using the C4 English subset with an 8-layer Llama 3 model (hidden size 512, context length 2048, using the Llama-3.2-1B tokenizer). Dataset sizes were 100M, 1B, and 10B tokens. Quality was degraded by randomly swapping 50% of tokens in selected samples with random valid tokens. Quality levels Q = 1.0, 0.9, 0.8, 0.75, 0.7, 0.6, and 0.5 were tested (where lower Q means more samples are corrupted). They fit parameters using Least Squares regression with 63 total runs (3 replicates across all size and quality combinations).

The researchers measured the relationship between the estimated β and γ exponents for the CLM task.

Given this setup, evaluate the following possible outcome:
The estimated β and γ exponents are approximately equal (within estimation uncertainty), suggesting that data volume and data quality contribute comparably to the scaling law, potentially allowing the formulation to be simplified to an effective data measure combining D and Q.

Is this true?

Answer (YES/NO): YES